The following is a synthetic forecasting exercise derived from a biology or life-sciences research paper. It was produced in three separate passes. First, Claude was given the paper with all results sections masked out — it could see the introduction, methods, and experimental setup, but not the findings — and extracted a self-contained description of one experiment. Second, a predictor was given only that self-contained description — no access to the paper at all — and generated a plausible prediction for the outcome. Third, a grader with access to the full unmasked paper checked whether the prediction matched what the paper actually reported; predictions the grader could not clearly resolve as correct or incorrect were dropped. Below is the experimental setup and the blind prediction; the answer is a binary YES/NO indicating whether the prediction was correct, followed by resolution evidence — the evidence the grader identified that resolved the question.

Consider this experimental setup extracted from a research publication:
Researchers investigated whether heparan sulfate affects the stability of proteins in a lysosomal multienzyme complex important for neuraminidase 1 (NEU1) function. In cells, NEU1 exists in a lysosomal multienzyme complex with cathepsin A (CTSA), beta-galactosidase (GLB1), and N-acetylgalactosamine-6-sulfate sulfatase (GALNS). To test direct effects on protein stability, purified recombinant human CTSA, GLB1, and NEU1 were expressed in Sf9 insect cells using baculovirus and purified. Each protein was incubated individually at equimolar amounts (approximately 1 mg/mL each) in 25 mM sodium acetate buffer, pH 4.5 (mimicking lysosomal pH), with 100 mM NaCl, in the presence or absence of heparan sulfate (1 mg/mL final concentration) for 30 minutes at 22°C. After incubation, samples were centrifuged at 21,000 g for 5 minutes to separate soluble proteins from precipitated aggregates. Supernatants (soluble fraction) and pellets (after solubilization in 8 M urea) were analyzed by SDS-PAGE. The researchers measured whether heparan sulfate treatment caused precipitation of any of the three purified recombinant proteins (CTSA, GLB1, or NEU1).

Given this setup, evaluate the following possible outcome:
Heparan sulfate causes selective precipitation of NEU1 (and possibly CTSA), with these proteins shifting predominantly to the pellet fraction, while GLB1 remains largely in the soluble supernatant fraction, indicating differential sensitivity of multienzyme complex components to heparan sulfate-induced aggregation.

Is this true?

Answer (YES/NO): NO